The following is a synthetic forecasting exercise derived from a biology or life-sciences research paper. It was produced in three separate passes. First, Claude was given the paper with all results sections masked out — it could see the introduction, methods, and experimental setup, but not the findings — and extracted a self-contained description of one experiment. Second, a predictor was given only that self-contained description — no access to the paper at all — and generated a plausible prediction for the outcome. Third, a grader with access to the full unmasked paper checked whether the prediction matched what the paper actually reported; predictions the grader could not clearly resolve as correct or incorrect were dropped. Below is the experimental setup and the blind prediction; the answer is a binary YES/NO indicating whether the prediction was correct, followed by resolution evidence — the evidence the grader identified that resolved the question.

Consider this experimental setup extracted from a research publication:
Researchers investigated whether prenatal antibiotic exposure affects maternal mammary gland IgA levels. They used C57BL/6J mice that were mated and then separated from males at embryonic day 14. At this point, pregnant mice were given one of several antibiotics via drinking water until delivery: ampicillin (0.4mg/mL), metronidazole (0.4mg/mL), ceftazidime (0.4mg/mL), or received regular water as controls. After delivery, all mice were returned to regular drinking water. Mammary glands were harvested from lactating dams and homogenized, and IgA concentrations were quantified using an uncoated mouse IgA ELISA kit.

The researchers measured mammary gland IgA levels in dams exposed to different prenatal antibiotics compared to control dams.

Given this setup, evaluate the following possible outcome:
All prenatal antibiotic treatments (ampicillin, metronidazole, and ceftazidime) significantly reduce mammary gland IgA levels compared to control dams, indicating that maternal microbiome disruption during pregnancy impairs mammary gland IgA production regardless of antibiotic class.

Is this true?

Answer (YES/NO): NO